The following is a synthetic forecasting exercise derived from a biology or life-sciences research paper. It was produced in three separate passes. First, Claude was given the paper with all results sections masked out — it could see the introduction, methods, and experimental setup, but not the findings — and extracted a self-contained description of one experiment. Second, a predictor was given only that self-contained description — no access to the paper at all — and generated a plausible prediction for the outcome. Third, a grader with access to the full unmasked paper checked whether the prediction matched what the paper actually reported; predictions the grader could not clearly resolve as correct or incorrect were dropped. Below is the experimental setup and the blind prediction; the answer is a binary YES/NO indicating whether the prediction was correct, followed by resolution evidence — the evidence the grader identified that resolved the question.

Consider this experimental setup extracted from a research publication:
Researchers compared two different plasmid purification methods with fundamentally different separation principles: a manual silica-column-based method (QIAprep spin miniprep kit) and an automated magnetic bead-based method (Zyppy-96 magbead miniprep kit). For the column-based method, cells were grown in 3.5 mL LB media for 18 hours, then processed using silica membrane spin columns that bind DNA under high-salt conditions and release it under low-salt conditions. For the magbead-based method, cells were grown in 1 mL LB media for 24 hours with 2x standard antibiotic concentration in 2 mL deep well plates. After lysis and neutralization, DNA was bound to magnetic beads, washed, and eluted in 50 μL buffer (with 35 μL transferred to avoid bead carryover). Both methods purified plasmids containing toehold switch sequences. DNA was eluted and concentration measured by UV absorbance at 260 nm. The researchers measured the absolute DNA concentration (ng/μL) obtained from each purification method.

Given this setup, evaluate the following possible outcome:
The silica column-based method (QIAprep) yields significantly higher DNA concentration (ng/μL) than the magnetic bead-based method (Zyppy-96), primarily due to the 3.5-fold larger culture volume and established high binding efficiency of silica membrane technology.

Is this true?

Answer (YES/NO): YES